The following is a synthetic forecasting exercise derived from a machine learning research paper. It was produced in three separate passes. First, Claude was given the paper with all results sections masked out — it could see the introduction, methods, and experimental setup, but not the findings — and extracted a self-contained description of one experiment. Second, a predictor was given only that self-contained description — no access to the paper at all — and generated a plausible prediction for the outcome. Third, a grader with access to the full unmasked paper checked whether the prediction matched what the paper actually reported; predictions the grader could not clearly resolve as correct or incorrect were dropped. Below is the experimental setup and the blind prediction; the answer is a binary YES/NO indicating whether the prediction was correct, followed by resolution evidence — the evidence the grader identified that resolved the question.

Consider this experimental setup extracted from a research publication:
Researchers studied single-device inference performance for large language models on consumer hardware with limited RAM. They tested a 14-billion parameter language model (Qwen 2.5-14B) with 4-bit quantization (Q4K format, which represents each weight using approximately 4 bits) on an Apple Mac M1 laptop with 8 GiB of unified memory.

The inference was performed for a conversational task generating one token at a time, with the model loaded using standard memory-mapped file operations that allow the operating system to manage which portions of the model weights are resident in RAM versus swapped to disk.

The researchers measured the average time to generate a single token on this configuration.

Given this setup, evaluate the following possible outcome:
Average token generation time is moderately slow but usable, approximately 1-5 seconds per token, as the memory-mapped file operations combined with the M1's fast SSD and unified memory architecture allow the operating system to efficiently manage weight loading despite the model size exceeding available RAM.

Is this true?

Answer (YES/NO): NO